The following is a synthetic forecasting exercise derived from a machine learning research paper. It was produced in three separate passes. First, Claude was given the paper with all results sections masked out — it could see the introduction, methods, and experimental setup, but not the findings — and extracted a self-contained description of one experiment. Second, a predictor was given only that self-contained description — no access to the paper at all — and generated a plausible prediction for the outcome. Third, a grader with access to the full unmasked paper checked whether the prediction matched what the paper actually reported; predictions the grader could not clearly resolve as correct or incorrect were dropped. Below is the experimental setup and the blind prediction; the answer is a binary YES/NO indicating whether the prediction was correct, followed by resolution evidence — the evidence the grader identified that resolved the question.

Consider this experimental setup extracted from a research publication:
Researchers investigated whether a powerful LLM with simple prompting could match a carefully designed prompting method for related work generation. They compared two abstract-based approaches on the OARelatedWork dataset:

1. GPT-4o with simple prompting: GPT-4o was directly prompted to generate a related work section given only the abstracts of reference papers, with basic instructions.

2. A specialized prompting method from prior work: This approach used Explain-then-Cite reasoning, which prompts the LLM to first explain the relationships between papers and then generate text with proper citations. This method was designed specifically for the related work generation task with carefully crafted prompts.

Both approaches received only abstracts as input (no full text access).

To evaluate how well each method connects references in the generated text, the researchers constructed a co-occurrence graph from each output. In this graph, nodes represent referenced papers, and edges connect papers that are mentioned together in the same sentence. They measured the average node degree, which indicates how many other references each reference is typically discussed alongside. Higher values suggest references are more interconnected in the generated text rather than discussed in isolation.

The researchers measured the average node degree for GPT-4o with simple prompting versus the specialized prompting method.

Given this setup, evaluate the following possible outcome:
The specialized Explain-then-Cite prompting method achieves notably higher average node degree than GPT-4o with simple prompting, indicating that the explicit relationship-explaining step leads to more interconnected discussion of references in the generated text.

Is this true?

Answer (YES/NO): YES